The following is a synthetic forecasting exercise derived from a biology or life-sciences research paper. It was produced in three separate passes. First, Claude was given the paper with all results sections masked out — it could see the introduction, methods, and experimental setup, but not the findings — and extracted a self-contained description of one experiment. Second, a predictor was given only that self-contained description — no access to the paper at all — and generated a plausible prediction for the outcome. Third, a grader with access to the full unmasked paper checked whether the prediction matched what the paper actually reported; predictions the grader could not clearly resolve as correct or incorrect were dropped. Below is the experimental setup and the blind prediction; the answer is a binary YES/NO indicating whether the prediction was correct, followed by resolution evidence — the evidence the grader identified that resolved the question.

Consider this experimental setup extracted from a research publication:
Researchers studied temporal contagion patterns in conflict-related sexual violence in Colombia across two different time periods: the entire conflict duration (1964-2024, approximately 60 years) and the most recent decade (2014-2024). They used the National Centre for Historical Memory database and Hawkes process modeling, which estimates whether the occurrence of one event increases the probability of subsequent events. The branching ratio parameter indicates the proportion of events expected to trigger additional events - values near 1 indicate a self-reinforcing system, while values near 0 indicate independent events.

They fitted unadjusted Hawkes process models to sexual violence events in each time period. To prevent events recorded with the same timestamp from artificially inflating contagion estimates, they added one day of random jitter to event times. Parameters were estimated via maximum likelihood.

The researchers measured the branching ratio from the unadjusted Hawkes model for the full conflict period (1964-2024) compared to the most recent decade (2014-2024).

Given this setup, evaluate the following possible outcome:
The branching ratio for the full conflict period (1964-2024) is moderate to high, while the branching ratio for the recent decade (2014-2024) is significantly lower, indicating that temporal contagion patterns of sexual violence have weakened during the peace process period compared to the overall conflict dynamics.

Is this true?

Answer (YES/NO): NO